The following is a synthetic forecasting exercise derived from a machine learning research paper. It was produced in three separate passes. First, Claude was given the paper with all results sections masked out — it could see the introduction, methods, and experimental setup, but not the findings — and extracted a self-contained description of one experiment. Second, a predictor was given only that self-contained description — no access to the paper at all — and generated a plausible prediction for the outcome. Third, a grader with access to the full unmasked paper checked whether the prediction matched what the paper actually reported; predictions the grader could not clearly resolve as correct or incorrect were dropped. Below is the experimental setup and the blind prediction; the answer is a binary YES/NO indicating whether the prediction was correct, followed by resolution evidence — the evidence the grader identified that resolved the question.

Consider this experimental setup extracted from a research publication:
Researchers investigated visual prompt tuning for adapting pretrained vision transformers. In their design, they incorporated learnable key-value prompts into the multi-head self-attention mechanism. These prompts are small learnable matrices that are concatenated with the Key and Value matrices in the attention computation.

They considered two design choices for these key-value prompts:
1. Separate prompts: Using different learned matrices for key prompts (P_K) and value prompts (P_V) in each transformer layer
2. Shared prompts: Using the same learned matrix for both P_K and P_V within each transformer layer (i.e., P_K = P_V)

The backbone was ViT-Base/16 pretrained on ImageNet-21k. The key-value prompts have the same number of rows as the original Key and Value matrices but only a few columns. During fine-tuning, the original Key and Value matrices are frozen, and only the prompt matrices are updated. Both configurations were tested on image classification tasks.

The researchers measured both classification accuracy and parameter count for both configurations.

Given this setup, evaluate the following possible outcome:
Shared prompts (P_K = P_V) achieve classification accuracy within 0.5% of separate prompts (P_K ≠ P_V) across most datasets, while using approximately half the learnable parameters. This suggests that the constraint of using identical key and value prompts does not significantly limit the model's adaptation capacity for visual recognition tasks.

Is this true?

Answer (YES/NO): NO